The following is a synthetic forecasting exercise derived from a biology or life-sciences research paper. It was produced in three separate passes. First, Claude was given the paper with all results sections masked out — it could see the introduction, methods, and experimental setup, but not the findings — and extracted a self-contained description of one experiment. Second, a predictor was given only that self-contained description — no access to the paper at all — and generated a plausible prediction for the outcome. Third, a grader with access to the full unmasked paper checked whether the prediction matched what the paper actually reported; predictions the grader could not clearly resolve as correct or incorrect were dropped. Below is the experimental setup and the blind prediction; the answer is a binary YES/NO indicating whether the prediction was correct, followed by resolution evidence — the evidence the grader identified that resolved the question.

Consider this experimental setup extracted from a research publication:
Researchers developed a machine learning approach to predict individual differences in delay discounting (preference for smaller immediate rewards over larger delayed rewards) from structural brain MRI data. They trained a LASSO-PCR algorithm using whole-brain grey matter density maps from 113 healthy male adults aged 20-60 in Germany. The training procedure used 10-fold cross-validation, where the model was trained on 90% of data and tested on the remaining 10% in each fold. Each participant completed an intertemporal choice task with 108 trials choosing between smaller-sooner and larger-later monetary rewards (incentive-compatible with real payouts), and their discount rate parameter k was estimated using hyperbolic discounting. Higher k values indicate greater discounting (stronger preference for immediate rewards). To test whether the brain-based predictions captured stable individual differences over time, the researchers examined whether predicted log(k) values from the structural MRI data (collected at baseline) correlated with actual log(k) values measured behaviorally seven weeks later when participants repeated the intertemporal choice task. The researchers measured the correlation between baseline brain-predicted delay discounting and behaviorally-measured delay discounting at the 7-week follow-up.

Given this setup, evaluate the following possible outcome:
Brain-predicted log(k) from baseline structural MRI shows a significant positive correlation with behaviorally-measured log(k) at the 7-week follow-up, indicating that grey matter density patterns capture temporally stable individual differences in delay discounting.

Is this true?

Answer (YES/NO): YES